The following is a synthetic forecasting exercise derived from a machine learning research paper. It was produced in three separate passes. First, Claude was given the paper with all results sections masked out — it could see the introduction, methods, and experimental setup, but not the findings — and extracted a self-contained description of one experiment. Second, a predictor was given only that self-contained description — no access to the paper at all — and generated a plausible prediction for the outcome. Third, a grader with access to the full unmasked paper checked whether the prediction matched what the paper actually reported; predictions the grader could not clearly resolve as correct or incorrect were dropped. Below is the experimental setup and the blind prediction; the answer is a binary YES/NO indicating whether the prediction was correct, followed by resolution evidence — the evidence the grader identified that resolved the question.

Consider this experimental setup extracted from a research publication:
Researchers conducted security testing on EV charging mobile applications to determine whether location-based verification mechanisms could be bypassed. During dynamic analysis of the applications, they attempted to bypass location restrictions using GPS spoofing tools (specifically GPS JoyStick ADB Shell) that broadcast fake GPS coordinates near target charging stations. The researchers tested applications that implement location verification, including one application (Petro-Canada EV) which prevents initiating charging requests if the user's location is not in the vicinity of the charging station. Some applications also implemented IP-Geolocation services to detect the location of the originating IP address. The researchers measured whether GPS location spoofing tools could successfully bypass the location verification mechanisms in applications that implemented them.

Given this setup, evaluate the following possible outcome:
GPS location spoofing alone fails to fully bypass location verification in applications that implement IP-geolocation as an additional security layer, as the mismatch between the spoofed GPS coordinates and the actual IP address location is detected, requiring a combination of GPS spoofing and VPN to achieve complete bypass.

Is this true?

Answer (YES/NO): YES